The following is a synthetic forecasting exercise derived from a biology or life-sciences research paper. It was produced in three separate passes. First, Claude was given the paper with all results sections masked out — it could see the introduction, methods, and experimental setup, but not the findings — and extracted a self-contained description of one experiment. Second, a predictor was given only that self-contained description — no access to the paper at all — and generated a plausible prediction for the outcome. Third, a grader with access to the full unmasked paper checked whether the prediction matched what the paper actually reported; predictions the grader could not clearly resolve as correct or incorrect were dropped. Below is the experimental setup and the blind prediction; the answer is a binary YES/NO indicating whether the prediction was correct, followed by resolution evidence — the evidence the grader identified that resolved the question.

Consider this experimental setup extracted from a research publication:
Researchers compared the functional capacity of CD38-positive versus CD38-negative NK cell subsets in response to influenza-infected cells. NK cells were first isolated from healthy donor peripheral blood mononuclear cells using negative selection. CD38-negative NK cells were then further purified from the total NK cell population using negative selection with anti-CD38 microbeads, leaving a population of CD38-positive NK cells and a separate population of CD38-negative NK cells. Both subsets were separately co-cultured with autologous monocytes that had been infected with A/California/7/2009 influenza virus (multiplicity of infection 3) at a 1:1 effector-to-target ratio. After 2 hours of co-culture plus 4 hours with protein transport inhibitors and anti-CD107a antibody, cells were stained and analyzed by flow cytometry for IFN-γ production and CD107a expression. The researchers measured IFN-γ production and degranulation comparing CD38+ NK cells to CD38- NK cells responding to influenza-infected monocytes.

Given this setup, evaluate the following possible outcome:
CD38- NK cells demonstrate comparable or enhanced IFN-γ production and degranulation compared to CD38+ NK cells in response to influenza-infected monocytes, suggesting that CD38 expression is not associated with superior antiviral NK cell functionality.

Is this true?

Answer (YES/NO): NO